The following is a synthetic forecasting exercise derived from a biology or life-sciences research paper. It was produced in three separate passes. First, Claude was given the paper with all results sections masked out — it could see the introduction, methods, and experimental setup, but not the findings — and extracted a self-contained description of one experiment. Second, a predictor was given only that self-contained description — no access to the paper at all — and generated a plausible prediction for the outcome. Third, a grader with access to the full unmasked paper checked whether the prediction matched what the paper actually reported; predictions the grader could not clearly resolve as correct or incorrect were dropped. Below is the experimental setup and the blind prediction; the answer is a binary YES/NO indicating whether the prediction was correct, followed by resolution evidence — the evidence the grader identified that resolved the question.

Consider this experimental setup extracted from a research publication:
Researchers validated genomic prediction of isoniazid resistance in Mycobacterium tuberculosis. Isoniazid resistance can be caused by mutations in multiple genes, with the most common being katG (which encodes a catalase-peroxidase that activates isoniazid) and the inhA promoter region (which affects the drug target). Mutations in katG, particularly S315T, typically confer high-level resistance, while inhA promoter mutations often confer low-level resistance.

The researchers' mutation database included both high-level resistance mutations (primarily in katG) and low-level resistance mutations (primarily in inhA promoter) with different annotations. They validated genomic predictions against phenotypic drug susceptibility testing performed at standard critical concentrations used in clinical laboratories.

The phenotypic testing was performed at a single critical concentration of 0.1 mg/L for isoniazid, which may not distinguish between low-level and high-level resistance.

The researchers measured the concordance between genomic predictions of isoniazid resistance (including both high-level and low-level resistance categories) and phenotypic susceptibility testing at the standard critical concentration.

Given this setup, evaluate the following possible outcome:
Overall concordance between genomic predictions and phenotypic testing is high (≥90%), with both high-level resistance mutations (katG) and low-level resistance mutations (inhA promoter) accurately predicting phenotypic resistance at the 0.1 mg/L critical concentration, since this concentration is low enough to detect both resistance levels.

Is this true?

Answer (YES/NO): YES